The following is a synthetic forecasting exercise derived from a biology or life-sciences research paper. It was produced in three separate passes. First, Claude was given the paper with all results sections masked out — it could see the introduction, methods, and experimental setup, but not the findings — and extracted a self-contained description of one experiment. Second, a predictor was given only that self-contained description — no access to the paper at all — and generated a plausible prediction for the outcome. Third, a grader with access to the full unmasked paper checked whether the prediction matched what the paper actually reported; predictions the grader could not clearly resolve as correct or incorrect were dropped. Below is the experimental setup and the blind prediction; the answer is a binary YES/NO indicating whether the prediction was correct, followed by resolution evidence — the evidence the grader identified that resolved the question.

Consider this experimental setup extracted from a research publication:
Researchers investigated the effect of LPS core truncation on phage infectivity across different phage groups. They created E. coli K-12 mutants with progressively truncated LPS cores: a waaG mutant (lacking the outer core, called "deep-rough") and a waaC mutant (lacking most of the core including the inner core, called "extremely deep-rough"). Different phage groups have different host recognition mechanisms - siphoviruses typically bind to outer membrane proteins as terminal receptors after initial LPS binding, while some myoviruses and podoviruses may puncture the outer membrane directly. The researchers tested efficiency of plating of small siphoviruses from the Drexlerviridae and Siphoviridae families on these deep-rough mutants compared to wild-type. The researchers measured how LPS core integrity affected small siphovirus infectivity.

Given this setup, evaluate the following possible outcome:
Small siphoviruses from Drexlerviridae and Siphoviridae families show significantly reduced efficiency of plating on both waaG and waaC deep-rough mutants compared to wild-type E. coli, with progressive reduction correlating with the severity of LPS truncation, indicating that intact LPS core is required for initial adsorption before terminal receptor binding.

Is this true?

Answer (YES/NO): NO